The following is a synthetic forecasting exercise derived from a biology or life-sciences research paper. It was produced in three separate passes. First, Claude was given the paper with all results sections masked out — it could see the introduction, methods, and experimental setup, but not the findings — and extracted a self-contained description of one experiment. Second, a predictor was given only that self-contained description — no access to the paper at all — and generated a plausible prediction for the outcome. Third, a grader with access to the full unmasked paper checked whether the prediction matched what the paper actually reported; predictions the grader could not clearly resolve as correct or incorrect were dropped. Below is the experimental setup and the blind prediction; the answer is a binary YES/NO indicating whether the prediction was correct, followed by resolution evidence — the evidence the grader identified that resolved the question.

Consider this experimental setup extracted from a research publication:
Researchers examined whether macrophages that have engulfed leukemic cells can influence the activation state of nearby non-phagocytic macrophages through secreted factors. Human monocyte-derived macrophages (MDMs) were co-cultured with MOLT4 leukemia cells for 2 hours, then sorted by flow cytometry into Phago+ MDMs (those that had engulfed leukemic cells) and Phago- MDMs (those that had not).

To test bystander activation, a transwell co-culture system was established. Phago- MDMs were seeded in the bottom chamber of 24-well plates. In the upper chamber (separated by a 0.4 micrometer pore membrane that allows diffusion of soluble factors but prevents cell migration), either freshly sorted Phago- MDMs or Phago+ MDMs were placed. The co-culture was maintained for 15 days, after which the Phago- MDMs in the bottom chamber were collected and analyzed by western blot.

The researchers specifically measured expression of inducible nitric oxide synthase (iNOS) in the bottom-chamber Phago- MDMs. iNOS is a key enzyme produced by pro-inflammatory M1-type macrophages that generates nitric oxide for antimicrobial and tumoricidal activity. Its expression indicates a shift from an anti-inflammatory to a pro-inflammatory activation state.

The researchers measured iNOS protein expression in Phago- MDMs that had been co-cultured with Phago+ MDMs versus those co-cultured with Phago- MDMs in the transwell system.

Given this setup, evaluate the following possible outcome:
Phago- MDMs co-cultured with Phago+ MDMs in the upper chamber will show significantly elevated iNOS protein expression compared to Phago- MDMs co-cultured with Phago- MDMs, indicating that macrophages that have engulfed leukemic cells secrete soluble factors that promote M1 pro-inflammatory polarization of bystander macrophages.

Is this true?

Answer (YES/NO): YES